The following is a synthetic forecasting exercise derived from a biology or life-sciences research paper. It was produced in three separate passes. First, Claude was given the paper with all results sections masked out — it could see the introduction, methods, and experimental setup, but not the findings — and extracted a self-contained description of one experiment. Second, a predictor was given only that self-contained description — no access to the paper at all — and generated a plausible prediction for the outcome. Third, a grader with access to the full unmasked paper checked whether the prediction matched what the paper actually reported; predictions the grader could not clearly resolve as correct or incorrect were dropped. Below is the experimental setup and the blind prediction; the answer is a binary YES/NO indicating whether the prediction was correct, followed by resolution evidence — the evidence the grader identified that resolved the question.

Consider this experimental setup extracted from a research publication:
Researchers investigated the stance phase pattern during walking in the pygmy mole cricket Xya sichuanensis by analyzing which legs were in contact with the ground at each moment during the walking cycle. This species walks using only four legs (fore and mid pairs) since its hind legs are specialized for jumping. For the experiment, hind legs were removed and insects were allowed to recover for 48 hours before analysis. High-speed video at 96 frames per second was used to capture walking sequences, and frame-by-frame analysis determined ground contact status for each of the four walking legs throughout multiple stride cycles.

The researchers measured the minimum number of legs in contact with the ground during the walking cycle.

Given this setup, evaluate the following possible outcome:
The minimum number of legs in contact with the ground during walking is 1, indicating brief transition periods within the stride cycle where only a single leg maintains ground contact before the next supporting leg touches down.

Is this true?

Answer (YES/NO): NO